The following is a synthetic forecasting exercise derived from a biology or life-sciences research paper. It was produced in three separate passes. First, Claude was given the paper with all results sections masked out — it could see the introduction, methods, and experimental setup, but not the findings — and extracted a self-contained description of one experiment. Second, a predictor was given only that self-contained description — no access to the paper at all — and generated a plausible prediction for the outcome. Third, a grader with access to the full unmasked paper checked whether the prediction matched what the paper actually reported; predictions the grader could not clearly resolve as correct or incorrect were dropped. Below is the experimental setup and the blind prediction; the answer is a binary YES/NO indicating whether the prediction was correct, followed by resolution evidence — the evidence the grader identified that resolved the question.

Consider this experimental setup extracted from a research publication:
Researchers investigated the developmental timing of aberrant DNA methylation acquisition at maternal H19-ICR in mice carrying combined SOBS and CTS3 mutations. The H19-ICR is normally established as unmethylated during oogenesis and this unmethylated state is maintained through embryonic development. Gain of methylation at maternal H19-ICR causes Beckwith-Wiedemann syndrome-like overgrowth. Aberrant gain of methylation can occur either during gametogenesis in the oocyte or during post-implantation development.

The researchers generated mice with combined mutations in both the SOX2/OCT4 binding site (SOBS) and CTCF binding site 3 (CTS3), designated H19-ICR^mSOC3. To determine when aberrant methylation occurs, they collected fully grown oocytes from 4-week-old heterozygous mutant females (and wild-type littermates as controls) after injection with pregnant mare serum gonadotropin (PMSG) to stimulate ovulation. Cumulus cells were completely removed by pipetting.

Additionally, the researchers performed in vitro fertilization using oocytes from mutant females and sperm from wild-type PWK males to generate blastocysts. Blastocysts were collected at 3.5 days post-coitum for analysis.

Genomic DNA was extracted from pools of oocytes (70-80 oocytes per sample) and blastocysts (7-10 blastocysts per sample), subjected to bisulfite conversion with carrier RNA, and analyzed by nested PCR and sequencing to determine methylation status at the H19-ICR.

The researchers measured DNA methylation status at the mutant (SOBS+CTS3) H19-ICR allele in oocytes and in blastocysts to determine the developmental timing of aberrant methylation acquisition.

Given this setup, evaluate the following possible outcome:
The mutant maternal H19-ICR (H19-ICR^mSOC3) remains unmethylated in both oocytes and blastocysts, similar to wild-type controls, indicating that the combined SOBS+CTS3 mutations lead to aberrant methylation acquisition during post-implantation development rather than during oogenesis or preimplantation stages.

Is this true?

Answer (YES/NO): YES